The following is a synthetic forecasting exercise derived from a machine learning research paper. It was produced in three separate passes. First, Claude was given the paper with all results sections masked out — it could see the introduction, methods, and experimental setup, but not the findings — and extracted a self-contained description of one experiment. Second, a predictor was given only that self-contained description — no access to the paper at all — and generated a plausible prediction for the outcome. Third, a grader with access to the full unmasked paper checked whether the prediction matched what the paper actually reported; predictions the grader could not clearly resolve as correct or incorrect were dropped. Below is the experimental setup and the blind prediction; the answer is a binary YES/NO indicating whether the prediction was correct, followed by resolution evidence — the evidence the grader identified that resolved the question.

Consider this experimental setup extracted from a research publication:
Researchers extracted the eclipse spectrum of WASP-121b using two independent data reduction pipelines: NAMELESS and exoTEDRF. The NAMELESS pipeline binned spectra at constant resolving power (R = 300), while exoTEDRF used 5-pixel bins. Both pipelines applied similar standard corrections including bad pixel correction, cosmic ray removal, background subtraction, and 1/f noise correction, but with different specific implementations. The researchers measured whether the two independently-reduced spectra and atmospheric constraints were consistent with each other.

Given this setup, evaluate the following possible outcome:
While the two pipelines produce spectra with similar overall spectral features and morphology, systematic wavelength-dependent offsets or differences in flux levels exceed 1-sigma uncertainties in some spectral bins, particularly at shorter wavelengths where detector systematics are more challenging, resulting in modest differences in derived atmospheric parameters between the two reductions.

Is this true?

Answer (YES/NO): NO